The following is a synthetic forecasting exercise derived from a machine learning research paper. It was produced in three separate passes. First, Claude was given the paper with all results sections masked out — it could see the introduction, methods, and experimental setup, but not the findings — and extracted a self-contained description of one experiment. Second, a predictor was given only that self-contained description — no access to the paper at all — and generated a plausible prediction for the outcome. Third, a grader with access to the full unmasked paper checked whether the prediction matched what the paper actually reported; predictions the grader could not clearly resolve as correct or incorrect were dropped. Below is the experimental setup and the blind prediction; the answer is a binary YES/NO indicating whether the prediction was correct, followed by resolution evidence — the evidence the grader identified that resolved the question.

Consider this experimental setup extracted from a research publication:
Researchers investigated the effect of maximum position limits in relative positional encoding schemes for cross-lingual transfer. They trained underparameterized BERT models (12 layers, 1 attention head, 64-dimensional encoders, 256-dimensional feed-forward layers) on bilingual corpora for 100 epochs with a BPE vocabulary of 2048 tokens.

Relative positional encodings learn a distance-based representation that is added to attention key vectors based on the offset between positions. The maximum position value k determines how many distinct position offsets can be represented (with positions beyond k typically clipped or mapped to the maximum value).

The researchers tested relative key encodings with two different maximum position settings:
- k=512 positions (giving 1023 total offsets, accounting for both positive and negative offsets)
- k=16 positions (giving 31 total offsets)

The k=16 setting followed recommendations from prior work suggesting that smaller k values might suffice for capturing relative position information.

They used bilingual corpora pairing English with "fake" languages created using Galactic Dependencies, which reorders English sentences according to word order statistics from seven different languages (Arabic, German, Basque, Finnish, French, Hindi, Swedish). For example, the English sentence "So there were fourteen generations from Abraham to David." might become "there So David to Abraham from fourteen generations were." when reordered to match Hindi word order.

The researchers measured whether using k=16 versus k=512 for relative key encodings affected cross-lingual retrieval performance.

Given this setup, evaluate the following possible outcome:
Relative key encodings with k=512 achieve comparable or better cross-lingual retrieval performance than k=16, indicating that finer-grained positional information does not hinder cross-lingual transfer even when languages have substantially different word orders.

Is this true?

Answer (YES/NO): YES